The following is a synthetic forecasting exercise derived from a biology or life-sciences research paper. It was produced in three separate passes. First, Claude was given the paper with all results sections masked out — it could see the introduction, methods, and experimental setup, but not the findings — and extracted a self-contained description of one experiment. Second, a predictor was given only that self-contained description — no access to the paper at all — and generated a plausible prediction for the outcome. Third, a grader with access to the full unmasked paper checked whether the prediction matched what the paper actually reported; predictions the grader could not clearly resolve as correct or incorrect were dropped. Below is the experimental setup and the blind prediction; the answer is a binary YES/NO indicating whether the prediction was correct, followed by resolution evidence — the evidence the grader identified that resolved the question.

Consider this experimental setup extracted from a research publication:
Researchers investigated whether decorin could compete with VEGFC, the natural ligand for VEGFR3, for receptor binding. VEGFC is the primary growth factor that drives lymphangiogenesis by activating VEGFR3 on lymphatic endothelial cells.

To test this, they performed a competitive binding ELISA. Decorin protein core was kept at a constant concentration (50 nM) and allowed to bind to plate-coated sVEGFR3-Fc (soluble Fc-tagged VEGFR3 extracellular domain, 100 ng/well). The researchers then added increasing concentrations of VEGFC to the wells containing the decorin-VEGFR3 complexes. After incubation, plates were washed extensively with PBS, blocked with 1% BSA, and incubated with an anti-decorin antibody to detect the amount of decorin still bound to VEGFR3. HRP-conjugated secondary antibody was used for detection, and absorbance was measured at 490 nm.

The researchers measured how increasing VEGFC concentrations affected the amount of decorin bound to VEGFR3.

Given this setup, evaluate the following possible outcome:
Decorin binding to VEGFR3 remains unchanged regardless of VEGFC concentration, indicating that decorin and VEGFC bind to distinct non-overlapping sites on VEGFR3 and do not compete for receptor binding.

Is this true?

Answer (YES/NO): NO